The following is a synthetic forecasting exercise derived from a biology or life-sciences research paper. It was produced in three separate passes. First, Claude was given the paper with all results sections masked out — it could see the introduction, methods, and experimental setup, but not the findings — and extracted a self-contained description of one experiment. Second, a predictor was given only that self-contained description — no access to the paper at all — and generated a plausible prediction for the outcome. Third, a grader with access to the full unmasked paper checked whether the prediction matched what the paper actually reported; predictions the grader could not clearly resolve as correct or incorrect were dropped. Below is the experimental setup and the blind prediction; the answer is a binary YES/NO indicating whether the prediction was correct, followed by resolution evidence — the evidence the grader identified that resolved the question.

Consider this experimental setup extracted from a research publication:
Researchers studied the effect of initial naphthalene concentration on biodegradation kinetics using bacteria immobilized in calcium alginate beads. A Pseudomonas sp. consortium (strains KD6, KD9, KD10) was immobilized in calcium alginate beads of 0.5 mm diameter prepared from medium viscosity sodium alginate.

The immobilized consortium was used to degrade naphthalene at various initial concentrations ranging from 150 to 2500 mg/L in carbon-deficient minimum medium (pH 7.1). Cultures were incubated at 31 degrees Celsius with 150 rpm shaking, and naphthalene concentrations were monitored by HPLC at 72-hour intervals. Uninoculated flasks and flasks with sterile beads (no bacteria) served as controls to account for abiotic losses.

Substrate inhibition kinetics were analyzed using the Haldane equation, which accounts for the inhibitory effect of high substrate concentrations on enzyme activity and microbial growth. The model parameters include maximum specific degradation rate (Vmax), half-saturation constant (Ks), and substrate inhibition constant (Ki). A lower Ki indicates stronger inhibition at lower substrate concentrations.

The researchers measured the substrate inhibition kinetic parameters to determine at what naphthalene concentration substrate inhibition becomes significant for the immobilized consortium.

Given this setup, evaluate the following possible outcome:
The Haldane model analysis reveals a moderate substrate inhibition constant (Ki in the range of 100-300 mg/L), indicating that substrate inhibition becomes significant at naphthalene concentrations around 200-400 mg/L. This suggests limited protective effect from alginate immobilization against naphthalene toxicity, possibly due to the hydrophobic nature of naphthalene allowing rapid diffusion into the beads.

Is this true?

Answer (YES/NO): NO